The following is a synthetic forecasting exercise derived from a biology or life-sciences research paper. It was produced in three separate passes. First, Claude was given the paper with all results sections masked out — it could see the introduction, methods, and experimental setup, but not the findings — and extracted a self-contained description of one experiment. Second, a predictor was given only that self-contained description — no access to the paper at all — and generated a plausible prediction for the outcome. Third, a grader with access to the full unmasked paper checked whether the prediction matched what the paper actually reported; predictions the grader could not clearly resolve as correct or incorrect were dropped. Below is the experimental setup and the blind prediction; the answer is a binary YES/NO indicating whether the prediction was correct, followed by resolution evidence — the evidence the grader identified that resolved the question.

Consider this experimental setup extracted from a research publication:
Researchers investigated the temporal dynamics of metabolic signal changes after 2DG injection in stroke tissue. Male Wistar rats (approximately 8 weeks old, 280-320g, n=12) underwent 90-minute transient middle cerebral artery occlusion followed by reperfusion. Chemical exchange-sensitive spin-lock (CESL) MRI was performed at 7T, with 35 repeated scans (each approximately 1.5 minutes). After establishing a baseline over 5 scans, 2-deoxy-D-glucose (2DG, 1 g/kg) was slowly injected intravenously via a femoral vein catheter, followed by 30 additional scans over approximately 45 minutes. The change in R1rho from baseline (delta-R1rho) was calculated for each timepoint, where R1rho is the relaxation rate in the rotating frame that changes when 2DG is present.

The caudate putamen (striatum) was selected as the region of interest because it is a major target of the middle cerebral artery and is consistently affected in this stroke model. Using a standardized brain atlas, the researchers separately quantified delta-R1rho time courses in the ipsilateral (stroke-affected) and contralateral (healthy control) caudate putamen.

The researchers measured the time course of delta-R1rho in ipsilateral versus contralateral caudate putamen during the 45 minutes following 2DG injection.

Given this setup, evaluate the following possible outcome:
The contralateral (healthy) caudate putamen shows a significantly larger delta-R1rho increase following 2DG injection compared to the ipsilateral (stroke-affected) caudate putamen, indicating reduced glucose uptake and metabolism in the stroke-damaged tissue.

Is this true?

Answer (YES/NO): YES